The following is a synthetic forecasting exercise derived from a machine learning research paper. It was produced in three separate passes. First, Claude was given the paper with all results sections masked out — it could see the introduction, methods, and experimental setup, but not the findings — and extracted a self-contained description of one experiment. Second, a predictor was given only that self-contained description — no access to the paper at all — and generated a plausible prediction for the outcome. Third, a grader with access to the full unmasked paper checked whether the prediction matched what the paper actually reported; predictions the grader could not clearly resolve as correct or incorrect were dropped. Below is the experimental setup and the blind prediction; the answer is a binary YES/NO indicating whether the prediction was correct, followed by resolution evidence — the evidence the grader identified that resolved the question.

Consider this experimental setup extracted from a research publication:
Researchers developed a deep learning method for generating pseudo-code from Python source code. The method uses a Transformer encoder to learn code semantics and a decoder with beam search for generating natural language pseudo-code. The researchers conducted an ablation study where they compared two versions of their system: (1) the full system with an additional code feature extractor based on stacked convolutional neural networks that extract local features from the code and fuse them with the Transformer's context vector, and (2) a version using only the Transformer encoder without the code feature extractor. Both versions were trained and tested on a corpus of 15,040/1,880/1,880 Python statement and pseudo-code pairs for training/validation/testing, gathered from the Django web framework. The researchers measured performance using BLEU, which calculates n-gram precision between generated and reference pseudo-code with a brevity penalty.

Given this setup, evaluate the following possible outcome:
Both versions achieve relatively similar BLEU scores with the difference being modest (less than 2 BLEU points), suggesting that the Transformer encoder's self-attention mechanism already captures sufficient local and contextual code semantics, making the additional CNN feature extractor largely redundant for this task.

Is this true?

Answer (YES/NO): NO